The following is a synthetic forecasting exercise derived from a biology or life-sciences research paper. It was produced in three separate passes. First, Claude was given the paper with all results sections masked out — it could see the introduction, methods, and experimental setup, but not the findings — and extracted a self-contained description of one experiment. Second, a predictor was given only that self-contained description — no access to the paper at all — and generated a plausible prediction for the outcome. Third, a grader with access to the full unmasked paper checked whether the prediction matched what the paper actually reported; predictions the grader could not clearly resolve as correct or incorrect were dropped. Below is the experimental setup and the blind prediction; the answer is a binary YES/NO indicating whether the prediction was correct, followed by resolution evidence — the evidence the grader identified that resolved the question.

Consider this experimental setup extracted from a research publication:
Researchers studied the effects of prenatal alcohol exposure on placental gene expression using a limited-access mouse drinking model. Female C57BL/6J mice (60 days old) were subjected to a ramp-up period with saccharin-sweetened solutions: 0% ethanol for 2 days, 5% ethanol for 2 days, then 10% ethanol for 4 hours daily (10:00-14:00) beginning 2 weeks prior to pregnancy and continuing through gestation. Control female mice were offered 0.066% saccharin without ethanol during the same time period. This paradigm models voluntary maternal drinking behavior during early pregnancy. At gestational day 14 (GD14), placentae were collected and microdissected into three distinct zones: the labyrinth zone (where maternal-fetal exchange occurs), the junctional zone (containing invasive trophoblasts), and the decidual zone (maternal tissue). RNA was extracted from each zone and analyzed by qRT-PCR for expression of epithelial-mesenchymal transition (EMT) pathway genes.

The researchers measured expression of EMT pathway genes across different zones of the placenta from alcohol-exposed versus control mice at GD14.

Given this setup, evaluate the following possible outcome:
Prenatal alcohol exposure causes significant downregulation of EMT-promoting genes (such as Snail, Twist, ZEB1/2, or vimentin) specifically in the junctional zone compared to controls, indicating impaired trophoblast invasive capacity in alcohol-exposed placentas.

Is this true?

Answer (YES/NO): NO